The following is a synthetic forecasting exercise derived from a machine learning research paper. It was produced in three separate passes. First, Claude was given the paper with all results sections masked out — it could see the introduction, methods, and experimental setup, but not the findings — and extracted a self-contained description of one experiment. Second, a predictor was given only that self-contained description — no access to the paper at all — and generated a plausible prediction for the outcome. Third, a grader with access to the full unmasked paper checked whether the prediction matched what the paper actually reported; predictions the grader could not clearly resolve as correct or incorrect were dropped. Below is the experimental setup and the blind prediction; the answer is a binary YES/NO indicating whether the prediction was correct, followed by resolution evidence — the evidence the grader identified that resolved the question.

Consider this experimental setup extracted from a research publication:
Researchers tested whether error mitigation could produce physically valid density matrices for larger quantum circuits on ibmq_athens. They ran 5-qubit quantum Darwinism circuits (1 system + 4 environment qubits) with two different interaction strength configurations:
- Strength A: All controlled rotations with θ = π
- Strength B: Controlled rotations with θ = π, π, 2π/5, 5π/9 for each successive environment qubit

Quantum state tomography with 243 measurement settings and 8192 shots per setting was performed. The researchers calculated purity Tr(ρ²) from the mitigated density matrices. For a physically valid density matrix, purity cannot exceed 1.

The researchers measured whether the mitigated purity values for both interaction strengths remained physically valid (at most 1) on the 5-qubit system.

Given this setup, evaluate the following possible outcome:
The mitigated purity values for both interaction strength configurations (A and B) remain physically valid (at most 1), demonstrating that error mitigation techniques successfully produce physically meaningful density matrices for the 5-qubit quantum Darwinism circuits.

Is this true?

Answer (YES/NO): YES